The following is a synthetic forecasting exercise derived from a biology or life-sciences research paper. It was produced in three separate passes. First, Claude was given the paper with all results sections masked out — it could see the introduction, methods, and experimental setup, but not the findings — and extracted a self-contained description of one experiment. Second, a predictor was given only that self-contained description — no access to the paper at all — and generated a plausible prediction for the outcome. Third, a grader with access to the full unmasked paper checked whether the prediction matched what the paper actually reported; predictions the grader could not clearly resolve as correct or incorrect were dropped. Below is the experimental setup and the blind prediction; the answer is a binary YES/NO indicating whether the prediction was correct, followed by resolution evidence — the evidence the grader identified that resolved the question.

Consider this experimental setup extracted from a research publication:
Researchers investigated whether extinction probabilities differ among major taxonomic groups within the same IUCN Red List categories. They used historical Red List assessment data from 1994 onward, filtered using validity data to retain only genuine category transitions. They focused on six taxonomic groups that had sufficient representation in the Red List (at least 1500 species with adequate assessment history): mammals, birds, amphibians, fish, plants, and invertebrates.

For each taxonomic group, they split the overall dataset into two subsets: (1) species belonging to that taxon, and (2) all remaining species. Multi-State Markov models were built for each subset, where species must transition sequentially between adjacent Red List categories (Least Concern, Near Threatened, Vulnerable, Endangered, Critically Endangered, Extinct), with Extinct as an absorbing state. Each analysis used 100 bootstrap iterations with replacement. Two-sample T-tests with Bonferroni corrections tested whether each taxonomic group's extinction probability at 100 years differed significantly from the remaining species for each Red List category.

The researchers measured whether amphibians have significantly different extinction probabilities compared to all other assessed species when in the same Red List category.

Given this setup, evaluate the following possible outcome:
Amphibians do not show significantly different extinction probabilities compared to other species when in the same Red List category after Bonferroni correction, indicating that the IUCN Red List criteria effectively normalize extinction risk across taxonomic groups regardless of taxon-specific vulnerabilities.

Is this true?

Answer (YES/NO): NO